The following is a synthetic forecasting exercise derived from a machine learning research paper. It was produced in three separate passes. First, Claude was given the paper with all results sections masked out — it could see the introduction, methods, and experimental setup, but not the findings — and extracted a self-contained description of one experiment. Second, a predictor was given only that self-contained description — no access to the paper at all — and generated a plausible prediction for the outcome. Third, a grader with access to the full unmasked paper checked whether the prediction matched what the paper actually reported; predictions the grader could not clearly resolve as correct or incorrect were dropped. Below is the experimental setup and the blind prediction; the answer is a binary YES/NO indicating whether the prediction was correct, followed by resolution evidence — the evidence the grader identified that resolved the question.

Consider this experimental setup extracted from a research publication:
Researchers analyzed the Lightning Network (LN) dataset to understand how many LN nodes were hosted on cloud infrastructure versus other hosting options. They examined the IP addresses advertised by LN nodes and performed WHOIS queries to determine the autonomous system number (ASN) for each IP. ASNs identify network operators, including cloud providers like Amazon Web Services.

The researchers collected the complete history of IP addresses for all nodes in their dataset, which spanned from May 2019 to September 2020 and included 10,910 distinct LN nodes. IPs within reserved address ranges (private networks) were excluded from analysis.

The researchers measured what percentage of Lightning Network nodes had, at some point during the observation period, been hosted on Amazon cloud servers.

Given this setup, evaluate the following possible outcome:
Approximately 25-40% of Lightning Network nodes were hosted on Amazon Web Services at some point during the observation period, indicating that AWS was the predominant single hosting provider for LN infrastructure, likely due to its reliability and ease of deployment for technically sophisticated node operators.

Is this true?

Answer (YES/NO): NO